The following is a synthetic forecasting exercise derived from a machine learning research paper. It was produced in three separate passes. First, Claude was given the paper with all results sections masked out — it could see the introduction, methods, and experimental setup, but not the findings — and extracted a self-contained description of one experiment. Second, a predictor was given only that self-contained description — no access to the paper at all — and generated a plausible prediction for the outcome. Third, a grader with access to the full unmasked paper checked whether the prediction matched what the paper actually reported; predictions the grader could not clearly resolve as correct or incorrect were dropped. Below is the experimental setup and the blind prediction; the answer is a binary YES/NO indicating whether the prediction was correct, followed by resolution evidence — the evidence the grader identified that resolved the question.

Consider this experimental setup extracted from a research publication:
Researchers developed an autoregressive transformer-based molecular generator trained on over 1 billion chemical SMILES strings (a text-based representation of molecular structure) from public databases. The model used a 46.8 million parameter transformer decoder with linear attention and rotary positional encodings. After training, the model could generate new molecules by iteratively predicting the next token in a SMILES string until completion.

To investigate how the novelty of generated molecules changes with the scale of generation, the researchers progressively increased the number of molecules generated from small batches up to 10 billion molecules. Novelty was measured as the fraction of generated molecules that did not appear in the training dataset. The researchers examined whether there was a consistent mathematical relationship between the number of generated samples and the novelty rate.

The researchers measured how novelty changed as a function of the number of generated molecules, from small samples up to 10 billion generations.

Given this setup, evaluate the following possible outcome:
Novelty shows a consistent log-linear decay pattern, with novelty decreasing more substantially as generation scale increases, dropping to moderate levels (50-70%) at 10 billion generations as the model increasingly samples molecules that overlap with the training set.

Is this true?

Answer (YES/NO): NO